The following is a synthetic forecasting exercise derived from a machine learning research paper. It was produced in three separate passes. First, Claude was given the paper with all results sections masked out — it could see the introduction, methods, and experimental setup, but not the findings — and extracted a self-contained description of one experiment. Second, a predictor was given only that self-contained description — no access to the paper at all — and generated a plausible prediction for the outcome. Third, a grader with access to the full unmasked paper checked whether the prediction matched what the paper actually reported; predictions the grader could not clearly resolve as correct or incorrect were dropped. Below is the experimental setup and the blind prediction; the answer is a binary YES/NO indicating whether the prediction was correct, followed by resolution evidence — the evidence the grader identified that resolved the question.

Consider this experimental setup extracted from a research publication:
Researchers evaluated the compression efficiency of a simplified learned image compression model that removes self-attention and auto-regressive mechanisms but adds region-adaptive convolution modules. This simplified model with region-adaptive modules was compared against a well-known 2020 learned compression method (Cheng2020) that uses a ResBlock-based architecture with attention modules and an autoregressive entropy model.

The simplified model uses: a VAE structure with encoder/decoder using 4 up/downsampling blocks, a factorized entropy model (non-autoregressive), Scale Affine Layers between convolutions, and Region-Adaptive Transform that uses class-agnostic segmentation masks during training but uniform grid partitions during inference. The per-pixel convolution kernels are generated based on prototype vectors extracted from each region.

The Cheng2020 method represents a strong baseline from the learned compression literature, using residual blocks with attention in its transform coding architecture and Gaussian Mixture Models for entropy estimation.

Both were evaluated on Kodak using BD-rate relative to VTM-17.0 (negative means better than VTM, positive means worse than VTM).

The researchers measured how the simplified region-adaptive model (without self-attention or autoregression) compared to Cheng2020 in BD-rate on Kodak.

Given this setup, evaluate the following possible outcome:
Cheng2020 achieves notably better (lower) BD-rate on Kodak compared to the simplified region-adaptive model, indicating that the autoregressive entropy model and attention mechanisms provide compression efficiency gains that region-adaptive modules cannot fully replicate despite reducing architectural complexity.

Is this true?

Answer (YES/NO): NO